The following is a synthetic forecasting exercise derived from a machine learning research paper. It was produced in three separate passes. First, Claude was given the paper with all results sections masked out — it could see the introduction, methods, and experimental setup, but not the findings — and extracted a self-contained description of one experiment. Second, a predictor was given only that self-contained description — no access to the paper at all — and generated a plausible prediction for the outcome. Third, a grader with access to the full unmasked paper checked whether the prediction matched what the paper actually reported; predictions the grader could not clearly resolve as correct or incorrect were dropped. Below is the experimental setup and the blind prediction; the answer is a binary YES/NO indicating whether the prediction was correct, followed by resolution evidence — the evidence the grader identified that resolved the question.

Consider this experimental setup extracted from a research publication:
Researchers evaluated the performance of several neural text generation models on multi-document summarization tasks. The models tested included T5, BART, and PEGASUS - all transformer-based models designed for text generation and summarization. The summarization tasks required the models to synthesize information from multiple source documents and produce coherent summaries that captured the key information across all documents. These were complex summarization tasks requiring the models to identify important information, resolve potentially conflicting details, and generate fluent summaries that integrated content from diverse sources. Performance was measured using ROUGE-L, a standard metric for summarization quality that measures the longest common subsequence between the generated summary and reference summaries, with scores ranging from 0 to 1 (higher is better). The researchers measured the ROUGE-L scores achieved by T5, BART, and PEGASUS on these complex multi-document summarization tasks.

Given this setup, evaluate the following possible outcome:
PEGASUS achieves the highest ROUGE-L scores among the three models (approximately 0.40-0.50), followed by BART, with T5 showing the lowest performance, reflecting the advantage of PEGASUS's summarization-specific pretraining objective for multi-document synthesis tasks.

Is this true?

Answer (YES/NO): NO